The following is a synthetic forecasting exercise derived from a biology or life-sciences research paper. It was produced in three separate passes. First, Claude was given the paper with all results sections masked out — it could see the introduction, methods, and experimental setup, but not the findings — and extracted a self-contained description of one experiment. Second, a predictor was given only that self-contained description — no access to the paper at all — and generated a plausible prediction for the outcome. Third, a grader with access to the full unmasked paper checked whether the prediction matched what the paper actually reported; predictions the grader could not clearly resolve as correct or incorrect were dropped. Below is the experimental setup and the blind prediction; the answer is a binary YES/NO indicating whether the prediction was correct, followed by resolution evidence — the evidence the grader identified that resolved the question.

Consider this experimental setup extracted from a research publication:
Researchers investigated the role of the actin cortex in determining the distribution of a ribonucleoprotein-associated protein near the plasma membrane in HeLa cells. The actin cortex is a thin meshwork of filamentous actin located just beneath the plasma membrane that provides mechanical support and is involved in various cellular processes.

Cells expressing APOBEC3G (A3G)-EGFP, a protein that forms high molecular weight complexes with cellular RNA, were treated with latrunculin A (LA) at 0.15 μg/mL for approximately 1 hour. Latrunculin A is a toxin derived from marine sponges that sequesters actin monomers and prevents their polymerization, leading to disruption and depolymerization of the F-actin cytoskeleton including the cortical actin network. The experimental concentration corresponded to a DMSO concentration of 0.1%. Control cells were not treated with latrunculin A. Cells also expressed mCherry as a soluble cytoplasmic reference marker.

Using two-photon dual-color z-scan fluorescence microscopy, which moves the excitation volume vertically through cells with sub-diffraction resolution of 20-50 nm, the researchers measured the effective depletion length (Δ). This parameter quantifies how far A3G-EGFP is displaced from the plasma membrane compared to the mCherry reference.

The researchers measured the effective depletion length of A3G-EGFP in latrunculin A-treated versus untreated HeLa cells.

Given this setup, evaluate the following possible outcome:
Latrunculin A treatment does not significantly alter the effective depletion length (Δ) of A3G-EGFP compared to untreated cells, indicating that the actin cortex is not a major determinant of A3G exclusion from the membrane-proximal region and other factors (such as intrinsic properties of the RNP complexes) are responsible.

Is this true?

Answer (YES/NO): NO